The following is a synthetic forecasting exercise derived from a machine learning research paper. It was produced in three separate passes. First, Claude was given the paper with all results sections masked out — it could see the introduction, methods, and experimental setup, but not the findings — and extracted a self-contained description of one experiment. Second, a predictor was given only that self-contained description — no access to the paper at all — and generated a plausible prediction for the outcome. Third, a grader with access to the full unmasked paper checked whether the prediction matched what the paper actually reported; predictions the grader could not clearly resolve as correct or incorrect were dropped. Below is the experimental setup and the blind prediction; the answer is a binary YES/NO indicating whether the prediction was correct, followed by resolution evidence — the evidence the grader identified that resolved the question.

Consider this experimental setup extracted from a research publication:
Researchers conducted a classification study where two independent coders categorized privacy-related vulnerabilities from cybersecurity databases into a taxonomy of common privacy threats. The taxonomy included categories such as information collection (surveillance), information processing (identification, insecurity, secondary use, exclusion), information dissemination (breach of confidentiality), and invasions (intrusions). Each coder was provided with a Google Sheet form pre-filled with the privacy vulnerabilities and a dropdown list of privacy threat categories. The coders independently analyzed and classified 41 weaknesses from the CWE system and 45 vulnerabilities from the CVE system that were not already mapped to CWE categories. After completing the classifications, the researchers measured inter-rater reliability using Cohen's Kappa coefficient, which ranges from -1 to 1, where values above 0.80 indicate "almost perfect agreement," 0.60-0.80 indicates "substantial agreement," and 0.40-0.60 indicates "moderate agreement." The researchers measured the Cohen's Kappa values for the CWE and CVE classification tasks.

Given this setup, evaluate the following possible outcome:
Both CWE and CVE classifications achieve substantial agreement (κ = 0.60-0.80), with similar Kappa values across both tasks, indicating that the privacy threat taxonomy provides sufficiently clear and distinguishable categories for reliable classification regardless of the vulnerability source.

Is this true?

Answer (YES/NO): NO